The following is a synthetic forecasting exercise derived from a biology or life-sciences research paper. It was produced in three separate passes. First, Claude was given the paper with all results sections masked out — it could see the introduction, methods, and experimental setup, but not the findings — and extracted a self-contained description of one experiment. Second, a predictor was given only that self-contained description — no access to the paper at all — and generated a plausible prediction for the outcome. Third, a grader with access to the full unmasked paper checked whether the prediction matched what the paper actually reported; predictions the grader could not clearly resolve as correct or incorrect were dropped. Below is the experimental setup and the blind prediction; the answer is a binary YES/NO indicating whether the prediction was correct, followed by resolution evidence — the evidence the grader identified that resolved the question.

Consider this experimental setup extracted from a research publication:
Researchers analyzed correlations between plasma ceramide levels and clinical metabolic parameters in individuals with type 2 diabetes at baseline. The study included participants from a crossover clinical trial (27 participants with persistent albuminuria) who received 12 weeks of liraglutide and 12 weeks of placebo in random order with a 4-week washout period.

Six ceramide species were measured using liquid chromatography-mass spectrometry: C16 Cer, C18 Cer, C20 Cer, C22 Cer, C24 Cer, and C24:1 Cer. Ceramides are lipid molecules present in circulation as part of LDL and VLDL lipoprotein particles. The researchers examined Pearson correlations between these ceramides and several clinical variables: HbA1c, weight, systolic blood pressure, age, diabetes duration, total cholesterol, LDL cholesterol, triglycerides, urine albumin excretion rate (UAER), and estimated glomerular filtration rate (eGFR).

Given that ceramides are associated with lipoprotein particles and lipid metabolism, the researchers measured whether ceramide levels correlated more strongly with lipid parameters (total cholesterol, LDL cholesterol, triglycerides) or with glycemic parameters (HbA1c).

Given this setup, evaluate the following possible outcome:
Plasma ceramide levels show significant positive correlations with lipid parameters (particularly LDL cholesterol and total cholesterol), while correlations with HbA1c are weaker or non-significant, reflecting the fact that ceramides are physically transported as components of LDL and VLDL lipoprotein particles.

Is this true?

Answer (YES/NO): NO